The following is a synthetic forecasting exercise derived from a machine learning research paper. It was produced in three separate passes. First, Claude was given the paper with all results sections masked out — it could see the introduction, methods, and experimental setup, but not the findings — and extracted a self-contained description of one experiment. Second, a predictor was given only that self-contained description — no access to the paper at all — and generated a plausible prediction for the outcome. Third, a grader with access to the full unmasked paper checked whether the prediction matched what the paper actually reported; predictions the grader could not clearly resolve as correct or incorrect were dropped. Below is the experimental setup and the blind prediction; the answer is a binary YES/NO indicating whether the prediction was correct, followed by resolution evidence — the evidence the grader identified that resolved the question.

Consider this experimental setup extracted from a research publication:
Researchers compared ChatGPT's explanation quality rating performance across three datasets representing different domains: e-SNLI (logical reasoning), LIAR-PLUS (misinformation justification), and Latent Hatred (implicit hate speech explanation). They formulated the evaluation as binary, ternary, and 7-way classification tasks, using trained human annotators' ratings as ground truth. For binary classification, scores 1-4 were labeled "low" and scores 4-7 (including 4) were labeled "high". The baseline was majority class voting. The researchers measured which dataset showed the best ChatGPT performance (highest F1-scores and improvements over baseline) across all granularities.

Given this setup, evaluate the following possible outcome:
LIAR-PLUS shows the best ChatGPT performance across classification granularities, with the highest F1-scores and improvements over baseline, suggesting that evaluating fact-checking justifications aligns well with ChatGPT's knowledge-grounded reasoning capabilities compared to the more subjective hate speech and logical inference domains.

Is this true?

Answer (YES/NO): YES